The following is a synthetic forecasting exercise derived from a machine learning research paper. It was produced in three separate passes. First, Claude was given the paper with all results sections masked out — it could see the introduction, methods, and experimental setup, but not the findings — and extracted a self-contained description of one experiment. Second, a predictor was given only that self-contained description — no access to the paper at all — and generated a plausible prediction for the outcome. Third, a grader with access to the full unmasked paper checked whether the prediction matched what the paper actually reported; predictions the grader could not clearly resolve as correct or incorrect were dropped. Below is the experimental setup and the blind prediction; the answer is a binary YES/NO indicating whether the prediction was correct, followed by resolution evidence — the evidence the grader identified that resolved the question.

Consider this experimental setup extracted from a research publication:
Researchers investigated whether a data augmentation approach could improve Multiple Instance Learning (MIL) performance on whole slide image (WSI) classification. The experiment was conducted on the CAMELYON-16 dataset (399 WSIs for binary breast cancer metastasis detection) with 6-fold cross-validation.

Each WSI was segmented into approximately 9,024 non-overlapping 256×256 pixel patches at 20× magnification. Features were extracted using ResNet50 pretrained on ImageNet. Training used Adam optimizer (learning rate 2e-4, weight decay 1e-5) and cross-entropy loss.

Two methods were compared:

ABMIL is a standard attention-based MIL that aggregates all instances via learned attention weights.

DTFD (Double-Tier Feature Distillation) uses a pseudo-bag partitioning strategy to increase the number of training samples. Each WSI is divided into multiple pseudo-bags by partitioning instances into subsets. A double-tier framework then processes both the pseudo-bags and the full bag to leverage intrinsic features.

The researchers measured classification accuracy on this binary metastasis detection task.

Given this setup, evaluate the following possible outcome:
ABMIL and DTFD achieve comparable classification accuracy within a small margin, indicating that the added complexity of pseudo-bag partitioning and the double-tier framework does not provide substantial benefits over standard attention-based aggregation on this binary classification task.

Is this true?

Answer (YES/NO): NO